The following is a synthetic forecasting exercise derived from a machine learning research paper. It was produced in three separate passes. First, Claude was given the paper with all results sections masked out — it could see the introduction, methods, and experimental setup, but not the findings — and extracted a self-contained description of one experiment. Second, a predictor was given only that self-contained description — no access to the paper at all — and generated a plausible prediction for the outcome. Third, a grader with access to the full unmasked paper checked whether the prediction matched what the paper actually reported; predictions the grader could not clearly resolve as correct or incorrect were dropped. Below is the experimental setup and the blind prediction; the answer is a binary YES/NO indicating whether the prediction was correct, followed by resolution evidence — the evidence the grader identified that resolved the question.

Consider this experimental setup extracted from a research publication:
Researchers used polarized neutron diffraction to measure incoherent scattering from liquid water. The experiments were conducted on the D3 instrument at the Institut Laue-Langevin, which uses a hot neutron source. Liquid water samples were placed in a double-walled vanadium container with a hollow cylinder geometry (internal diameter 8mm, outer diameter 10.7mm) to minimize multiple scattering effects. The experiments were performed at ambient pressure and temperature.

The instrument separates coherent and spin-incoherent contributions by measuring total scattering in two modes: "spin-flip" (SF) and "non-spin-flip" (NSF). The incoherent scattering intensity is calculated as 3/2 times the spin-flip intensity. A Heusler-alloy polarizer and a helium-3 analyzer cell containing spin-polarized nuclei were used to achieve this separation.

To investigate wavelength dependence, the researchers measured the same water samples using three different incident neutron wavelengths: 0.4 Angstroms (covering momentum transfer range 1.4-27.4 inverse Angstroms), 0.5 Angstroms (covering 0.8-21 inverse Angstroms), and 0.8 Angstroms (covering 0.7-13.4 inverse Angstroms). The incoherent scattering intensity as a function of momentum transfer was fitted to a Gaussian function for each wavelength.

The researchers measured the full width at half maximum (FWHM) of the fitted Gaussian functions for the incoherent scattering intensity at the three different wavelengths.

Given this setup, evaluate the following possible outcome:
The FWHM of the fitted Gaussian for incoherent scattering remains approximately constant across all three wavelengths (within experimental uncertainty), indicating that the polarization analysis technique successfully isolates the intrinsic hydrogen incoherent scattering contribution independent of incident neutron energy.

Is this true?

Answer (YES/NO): NO